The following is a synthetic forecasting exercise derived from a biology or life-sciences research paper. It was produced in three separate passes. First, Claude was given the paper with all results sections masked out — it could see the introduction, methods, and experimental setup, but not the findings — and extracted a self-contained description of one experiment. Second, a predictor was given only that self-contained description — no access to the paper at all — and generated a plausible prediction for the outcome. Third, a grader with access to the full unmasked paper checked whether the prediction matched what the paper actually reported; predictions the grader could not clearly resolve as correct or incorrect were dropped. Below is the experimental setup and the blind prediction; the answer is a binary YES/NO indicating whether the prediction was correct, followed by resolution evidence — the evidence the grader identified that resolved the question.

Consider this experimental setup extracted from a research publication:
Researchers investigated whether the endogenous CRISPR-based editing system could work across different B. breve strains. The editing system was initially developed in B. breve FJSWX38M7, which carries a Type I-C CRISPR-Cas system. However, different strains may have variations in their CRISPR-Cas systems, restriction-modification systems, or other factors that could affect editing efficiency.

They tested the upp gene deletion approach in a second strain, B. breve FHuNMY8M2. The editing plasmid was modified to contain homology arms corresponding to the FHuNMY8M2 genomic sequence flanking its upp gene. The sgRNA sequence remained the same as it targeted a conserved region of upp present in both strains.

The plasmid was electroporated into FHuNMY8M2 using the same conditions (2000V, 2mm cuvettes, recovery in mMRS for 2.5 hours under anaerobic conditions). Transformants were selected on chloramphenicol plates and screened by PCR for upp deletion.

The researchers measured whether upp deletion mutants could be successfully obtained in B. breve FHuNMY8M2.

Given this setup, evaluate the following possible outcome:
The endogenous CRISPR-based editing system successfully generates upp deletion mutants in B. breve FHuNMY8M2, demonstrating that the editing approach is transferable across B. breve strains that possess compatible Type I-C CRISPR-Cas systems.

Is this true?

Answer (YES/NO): YES